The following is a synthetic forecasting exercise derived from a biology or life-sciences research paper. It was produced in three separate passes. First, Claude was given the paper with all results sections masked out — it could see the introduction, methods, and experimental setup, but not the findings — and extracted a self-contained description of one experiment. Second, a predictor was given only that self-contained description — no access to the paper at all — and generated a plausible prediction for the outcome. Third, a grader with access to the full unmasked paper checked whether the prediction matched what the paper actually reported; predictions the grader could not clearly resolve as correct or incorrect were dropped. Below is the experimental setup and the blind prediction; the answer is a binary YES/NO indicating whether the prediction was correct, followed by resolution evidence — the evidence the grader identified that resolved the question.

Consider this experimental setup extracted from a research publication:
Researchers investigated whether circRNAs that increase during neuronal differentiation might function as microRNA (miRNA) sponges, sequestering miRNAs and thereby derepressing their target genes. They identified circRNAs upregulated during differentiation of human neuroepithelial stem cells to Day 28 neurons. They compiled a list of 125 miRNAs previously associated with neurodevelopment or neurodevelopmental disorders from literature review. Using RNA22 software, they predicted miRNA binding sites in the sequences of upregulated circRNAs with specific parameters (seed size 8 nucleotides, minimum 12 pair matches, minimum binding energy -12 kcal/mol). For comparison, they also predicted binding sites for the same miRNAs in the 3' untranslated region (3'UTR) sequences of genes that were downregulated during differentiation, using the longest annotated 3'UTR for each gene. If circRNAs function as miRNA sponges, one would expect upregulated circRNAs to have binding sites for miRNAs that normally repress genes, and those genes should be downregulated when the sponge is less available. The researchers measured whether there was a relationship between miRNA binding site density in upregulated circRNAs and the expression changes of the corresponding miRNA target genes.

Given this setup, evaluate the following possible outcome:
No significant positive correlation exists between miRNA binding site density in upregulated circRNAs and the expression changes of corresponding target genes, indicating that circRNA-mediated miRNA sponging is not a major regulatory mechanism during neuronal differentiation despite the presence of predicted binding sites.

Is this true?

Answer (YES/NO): YES